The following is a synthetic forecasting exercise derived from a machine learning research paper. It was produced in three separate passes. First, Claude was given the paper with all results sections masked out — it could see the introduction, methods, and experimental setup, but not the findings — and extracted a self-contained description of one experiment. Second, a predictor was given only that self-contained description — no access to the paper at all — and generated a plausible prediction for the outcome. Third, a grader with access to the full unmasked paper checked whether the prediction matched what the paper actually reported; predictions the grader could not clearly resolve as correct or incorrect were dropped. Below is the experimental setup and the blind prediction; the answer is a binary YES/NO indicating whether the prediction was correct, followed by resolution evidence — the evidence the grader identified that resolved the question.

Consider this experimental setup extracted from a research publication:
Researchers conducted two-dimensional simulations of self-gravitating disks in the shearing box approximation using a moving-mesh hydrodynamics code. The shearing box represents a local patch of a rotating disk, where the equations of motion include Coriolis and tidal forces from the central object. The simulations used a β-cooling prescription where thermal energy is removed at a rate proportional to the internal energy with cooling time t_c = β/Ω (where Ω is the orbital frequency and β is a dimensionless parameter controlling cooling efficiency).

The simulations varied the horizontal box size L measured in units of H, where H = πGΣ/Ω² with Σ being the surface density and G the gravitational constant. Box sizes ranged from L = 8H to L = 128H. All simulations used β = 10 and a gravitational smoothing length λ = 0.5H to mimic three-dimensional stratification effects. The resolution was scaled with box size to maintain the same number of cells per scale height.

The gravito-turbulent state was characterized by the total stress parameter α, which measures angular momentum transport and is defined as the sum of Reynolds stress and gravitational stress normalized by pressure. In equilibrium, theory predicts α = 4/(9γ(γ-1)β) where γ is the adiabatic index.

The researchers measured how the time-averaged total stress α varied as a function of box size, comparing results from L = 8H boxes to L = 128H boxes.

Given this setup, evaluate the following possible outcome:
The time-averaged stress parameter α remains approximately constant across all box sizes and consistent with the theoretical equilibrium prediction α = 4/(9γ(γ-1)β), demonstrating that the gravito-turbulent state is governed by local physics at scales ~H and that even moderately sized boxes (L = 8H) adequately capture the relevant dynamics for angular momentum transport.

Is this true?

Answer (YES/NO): YES